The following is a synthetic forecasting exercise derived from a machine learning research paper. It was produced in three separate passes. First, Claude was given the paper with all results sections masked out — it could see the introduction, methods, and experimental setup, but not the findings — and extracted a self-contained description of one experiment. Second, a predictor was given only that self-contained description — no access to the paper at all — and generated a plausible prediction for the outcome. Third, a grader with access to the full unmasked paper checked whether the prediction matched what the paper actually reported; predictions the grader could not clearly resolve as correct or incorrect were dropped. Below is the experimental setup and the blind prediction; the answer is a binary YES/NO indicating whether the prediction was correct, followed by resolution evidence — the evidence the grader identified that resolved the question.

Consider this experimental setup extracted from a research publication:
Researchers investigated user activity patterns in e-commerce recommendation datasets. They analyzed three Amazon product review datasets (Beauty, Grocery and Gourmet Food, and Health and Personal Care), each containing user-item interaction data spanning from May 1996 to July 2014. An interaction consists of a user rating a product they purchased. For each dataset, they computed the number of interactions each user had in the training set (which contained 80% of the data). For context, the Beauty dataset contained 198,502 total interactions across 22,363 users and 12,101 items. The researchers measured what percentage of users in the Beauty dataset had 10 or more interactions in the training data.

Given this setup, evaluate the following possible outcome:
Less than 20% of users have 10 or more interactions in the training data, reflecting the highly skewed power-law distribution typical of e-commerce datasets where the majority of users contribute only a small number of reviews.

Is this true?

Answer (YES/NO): YES